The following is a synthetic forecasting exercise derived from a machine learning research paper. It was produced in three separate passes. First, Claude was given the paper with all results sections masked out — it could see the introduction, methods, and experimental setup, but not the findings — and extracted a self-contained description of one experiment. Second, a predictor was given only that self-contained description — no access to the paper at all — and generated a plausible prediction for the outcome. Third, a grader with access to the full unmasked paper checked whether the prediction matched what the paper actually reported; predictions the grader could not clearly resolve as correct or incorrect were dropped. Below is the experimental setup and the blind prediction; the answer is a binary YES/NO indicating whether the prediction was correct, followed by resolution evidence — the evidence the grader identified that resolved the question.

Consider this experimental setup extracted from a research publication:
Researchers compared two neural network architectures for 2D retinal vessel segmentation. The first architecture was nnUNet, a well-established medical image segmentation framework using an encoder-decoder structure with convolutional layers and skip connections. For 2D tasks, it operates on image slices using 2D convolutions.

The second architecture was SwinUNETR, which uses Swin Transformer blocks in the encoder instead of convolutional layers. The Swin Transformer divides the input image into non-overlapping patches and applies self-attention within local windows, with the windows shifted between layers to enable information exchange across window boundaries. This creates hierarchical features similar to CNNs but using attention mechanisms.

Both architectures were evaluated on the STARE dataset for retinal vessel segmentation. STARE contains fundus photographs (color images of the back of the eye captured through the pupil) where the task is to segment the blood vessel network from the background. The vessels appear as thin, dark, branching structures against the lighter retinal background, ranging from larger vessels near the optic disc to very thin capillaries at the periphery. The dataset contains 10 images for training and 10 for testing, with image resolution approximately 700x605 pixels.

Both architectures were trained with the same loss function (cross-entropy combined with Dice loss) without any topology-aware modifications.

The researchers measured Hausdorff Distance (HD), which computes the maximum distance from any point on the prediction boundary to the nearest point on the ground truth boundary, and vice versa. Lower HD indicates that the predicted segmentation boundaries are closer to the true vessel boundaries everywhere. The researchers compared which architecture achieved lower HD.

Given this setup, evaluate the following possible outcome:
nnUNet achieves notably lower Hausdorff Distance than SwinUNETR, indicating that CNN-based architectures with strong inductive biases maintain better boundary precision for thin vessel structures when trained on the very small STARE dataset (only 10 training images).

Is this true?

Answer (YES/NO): NO